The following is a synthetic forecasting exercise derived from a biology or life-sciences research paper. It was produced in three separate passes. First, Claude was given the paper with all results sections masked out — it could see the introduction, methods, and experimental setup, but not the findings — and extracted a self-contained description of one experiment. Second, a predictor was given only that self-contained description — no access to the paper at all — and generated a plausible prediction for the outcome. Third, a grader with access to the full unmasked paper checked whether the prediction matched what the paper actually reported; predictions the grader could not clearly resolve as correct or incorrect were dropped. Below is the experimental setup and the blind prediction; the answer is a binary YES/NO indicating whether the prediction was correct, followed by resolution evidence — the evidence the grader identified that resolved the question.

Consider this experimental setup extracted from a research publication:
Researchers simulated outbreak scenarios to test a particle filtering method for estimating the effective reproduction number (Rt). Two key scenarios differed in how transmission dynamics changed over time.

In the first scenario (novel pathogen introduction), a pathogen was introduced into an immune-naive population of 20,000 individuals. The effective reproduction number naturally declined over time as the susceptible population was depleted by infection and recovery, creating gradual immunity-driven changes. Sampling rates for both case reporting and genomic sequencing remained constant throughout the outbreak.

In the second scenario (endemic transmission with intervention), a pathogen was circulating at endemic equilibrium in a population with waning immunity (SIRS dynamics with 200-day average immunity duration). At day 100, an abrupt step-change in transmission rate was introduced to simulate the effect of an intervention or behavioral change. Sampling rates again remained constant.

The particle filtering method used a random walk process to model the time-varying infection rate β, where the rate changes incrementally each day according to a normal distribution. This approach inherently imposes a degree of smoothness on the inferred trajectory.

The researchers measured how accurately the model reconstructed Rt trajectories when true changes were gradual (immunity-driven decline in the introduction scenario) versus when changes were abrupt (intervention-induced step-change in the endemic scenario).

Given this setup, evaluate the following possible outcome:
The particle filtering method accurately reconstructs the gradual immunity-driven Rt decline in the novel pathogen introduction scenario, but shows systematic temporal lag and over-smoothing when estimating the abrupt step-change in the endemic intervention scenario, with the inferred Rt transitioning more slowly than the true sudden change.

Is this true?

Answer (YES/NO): NO